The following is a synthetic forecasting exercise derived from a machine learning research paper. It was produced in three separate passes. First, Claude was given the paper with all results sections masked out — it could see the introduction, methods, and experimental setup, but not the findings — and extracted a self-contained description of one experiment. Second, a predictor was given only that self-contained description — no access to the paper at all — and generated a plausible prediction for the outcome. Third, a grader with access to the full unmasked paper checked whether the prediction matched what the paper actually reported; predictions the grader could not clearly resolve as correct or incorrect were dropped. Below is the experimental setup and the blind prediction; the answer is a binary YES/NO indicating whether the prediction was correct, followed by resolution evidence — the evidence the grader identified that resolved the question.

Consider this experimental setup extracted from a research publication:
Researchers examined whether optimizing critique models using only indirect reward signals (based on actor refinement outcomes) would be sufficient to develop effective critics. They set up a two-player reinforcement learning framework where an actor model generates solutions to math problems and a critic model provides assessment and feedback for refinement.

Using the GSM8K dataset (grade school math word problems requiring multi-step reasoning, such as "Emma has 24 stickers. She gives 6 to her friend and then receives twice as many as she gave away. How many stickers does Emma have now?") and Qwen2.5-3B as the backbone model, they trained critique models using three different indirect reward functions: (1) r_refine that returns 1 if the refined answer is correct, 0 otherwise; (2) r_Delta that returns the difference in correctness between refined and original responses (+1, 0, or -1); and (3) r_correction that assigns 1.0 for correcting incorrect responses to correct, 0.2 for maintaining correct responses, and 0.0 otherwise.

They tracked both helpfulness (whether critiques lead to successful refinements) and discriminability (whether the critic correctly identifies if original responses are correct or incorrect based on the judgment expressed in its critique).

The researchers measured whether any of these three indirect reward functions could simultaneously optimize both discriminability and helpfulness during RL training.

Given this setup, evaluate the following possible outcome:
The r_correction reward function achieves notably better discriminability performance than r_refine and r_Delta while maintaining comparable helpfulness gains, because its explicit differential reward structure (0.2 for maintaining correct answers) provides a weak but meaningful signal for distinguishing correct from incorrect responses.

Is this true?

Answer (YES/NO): NO